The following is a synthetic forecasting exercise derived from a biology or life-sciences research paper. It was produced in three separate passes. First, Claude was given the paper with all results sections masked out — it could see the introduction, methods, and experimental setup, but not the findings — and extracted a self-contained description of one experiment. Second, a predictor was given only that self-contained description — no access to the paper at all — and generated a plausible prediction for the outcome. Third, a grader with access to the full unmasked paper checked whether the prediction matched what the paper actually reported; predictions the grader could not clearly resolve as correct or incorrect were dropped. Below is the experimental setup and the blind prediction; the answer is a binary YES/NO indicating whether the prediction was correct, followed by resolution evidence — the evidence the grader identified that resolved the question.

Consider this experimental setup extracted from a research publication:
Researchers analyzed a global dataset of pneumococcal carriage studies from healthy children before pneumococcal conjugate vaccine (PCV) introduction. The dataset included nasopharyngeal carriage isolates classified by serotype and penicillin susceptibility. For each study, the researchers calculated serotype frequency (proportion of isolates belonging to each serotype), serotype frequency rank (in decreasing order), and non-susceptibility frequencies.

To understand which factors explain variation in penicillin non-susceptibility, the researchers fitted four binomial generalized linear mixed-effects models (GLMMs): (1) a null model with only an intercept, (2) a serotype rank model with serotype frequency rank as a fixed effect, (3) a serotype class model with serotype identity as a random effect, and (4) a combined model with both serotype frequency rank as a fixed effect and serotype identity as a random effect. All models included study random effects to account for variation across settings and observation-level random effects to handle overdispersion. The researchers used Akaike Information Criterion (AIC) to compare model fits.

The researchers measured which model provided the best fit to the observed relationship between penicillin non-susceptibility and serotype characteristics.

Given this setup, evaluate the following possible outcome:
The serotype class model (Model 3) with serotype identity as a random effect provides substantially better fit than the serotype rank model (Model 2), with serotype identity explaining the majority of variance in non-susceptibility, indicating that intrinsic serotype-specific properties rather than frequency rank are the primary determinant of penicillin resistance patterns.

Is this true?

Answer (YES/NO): NO